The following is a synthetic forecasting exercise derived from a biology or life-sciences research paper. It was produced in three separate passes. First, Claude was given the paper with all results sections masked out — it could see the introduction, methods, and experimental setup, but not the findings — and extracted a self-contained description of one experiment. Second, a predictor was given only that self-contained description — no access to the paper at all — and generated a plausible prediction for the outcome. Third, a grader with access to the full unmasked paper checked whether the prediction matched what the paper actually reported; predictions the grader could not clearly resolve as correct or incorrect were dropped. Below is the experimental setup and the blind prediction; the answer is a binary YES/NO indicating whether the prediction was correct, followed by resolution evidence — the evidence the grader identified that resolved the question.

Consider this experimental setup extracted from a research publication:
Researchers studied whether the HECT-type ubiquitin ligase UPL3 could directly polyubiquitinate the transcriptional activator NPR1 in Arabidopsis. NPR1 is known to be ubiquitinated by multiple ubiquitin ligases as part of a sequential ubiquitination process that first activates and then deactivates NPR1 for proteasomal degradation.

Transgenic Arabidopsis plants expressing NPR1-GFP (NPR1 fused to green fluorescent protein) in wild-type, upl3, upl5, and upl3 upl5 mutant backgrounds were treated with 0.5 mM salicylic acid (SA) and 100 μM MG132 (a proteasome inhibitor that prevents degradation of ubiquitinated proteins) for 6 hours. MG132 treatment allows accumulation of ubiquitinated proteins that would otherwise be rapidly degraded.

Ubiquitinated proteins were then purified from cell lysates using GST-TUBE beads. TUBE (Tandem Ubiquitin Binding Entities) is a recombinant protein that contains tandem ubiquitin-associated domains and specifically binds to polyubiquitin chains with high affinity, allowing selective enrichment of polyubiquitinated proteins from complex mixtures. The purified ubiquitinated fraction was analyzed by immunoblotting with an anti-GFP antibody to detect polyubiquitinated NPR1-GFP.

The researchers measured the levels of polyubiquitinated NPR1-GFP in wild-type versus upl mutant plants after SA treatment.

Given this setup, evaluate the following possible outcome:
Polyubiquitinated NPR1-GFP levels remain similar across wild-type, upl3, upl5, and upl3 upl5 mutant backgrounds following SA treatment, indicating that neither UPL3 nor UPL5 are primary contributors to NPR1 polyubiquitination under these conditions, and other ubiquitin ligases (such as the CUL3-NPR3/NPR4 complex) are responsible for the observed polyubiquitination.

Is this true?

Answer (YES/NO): NO